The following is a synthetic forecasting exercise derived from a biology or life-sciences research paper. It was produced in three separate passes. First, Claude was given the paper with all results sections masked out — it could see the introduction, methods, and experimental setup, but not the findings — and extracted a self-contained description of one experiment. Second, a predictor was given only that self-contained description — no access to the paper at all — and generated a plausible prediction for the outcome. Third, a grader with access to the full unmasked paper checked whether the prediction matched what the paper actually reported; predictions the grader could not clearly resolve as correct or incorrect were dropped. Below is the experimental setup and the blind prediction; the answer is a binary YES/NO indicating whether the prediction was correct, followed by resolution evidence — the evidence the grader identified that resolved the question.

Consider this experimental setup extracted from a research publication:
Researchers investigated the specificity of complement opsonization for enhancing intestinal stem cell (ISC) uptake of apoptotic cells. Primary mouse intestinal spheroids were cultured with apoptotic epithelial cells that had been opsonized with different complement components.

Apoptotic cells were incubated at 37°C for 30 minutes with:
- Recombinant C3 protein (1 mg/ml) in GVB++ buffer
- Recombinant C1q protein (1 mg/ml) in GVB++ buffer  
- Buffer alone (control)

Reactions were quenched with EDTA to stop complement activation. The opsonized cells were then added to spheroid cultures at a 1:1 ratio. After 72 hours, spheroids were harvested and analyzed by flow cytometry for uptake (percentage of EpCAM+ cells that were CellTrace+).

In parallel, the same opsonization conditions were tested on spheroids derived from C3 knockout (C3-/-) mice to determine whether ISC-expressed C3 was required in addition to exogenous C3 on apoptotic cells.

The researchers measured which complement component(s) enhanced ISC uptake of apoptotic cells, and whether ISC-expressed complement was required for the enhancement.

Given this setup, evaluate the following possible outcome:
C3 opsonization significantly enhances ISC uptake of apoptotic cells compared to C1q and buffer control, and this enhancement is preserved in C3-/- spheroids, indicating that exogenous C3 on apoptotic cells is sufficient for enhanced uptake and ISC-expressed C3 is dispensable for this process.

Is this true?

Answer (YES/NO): NO